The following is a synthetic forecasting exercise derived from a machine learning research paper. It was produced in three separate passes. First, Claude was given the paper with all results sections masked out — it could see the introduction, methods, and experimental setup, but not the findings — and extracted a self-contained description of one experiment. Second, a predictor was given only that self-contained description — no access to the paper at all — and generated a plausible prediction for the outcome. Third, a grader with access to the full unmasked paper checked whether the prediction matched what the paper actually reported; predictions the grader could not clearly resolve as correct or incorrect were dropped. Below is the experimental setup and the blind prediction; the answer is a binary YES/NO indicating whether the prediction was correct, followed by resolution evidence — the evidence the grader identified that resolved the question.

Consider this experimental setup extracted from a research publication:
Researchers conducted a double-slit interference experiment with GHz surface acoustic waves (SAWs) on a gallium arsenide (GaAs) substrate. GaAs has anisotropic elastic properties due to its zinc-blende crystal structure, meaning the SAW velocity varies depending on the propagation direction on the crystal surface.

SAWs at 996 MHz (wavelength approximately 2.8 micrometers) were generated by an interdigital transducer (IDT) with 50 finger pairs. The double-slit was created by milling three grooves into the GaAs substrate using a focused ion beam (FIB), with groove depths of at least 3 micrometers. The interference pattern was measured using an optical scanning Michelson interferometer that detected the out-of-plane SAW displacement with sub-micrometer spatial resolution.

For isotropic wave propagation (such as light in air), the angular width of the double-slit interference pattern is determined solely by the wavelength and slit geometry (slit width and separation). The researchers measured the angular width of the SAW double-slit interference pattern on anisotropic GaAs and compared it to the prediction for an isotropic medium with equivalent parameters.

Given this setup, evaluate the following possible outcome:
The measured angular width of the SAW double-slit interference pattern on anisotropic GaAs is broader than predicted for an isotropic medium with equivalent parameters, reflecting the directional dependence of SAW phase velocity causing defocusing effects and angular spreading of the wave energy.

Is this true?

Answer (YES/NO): NO